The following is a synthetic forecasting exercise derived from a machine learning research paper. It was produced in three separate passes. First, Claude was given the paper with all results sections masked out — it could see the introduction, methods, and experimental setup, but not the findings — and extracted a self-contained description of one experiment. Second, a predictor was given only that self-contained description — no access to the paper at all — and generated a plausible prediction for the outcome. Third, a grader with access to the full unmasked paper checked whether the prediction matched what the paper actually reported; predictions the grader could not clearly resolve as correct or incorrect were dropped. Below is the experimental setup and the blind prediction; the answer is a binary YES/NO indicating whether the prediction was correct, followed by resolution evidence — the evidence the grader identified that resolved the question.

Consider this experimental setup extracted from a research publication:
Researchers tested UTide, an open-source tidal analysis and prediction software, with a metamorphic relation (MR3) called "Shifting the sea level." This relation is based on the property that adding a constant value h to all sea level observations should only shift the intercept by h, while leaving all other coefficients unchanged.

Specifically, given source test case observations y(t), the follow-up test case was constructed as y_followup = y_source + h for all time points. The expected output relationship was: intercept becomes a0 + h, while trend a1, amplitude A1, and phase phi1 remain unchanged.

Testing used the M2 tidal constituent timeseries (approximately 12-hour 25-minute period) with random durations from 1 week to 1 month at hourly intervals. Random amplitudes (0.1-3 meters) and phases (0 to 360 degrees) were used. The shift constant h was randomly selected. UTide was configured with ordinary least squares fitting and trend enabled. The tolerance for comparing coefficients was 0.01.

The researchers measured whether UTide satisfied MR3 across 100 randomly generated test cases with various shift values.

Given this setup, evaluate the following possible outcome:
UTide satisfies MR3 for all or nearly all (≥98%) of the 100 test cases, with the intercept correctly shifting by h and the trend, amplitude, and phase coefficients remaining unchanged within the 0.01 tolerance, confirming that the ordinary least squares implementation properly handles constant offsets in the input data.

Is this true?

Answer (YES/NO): YES